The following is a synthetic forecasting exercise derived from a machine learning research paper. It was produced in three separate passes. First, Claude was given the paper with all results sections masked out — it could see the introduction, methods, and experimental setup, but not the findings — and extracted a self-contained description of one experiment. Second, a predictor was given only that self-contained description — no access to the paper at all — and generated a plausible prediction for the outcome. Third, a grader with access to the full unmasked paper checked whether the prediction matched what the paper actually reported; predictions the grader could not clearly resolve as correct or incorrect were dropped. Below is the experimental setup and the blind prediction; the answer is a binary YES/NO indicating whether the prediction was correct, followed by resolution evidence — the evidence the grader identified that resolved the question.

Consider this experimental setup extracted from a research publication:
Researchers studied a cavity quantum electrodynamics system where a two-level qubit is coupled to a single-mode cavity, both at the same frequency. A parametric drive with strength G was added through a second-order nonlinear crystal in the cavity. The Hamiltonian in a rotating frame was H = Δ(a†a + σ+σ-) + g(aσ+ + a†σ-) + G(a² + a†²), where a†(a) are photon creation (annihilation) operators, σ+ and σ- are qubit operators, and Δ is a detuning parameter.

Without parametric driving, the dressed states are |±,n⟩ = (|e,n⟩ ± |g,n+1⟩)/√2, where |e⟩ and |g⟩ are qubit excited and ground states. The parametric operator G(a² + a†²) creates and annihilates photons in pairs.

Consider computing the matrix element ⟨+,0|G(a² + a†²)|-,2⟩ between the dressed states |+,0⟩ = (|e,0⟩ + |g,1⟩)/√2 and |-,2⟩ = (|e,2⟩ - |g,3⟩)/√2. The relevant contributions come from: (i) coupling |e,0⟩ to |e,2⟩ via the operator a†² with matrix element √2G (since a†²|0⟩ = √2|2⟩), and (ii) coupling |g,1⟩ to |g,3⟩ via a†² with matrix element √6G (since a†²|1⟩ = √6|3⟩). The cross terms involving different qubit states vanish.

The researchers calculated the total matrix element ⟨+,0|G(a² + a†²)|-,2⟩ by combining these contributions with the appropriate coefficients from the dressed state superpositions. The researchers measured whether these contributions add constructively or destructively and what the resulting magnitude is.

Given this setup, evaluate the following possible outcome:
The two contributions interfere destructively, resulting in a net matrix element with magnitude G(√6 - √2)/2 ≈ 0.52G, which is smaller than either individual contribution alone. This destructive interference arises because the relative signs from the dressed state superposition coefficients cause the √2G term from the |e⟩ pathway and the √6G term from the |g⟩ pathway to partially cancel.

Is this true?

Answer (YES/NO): YES